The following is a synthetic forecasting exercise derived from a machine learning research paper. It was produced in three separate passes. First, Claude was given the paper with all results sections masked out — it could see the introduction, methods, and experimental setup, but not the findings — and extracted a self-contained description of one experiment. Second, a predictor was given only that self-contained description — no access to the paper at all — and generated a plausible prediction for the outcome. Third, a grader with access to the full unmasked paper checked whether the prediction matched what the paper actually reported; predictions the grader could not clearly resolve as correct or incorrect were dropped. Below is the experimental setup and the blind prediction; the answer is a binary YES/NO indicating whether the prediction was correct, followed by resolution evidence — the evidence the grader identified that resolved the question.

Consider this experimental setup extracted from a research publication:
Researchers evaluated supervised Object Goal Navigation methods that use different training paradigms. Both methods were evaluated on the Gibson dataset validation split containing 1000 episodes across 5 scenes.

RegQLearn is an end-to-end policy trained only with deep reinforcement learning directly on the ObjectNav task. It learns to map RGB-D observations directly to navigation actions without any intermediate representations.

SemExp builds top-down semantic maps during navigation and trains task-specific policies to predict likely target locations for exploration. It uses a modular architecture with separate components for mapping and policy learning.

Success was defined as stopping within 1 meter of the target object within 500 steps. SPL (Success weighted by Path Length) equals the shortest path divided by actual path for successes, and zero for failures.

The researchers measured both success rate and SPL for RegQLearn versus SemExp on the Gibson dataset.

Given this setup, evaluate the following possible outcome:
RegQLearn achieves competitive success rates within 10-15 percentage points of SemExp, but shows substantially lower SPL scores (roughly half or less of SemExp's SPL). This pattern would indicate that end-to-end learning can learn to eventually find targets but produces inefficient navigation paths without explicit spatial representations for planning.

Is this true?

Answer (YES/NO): NO